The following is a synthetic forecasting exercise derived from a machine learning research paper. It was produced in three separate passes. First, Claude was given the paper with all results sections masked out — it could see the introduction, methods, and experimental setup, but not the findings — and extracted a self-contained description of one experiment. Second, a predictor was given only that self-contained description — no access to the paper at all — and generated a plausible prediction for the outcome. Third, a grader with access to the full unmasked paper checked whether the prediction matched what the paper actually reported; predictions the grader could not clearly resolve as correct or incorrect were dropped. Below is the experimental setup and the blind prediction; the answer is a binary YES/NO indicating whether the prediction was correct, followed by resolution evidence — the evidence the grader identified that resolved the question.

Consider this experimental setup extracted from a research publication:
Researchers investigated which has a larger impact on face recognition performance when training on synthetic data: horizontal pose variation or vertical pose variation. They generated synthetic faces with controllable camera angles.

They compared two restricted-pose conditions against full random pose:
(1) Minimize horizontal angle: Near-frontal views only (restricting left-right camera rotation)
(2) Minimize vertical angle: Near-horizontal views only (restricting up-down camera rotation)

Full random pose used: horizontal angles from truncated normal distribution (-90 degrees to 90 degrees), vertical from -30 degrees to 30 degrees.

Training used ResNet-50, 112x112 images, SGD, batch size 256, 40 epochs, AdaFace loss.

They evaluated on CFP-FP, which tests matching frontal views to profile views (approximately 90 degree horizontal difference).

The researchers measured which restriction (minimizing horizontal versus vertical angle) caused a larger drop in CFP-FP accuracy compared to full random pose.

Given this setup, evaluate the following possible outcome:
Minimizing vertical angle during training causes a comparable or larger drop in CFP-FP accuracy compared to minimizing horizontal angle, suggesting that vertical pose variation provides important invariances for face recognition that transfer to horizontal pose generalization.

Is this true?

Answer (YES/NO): NO